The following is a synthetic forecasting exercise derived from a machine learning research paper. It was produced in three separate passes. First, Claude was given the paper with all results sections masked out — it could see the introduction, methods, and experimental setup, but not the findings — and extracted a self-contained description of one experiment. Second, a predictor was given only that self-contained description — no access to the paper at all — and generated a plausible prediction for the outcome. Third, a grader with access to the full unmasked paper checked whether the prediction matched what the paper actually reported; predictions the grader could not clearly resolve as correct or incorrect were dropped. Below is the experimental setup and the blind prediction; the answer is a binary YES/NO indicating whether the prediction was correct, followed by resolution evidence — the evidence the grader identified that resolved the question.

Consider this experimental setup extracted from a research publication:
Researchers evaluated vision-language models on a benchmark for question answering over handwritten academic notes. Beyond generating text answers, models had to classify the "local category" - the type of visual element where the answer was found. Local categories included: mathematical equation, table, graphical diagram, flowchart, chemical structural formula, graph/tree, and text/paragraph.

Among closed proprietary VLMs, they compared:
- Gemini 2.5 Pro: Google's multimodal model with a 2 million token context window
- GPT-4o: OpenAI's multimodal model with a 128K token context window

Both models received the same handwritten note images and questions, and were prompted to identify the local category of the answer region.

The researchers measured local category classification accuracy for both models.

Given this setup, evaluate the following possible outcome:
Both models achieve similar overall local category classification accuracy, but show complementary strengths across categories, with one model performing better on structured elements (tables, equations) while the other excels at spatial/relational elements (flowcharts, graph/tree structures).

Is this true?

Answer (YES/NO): NO